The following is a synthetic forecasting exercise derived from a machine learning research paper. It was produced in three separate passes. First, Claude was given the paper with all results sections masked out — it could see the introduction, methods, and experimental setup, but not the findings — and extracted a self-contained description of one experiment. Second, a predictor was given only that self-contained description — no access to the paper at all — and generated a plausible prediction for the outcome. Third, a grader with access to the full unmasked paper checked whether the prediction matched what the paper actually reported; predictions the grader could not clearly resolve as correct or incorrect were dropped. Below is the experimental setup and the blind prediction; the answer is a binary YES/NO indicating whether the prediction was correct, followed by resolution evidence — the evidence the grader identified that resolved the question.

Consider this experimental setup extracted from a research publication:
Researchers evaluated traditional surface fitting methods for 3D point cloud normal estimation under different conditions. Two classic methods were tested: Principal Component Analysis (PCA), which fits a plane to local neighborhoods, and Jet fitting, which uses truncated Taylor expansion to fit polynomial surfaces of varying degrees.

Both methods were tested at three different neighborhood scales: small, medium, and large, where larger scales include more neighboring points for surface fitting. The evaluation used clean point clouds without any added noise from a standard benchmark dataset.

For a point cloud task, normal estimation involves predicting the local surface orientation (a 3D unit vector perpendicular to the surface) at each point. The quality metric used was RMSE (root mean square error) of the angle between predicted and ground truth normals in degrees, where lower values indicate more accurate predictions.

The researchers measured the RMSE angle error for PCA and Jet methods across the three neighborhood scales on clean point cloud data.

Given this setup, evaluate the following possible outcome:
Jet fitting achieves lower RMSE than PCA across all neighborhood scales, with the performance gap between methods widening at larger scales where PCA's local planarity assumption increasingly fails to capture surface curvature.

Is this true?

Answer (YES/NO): NO